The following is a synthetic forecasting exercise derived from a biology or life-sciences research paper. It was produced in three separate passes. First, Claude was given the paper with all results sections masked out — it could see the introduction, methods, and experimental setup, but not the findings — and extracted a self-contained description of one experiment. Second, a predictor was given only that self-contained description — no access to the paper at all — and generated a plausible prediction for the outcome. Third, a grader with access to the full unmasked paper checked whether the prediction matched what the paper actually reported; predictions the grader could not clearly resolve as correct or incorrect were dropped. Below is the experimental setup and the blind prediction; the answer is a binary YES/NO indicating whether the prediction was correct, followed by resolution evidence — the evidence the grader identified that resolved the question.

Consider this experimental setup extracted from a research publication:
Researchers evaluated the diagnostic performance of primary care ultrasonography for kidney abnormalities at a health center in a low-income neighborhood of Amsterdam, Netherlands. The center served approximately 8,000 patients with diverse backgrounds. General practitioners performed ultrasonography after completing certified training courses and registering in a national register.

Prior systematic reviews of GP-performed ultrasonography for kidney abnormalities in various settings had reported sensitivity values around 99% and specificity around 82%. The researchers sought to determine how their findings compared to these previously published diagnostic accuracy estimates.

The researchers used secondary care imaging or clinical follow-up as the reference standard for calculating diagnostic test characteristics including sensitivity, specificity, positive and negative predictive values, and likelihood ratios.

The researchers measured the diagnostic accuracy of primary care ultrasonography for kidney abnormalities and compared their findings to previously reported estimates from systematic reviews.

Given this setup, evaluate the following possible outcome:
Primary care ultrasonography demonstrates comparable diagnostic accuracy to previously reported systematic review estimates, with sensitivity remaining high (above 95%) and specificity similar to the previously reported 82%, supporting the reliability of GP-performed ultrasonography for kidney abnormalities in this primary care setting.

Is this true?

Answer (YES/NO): NO